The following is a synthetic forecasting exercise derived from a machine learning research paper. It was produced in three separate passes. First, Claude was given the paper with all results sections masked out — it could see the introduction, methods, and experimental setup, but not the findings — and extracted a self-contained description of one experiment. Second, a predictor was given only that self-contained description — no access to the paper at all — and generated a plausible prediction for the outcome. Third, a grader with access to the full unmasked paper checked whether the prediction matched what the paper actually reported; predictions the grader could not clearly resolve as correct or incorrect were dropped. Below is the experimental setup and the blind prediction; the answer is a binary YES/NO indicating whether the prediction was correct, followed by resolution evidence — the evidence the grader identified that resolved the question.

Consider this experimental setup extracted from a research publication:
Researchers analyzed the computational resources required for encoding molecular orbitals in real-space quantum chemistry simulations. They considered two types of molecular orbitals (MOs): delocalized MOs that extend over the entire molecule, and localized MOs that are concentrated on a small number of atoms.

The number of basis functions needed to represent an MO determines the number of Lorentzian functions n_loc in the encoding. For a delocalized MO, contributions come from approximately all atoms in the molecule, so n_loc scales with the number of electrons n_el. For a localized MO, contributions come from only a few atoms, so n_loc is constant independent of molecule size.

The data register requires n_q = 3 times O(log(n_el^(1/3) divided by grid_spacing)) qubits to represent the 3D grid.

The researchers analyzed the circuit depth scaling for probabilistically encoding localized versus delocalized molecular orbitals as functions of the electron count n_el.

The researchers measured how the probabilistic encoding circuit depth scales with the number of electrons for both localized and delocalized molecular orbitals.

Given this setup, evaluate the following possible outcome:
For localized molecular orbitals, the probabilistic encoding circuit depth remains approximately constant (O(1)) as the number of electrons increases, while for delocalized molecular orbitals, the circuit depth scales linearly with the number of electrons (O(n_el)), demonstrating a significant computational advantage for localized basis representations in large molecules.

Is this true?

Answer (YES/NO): NO